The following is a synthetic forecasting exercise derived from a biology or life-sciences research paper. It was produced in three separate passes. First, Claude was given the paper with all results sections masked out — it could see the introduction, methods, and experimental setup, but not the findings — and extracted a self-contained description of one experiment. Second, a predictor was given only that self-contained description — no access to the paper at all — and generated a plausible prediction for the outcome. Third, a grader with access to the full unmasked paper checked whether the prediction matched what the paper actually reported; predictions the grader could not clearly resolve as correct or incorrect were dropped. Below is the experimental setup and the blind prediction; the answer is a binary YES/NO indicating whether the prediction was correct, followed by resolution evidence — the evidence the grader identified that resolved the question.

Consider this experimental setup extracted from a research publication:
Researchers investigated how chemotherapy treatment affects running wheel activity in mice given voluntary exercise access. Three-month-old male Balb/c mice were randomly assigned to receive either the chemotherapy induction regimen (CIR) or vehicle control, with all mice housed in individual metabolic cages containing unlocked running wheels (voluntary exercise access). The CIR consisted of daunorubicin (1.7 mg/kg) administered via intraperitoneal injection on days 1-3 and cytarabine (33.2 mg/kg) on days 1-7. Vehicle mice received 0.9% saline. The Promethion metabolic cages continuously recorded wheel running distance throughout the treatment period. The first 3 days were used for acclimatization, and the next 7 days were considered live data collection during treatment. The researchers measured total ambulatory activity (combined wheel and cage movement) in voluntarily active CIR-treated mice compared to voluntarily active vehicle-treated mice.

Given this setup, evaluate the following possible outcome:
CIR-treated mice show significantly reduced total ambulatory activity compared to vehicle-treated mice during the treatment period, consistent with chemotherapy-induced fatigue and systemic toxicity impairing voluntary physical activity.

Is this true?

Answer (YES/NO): YES